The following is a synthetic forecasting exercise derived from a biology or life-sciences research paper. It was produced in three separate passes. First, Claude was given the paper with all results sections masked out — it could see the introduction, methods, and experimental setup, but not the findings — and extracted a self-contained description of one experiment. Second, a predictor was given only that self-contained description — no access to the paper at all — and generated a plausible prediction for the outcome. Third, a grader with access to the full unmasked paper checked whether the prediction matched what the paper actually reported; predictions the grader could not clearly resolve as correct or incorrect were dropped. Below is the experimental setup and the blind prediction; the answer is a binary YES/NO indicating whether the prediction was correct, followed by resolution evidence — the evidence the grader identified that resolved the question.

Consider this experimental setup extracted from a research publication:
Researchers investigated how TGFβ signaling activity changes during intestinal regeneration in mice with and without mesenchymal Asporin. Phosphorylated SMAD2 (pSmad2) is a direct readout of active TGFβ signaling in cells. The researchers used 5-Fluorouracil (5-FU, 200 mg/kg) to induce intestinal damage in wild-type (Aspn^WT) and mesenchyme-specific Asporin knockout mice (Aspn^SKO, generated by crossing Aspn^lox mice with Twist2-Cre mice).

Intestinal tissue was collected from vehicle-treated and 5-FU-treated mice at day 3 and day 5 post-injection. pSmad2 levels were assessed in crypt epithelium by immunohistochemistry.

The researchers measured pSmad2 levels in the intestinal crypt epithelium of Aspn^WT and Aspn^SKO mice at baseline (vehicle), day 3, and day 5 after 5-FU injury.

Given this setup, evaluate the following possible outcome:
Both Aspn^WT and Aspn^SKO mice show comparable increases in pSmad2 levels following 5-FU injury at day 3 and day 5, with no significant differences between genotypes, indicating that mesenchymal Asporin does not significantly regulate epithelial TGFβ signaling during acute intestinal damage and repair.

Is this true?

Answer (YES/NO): NO